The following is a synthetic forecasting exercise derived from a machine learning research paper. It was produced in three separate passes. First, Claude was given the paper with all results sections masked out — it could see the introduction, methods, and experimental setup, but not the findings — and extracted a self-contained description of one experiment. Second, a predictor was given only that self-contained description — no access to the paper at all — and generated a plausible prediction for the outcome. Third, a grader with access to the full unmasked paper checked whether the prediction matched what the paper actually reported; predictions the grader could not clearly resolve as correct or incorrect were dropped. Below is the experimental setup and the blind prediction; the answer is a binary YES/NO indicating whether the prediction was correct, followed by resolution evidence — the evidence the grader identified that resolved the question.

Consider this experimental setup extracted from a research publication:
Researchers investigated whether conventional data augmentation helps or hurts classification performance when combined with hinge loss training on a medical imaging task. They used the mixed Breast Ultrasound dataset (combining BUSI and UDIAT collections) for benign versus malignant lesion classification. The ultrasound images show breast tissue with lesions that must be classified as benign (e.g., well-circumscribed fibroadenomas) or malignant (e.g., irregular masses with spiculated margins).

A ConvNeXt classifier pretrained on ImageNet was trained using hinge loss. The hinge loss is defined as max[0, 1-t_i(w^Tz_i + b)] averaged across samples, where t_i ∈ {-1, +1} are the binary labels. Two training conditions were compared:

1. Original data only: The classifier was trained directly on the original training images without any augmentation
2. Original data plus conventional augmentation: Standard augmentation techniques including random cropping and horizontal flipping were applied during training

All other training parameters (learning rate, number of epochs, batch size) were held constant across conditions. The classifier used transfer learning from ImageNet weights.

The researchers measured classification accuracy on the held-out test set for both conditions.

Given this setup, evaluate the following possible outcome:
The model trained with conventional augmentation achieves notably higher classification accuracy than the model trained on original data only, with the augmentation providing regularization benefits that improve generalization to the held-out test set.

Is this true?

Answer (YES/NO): NO